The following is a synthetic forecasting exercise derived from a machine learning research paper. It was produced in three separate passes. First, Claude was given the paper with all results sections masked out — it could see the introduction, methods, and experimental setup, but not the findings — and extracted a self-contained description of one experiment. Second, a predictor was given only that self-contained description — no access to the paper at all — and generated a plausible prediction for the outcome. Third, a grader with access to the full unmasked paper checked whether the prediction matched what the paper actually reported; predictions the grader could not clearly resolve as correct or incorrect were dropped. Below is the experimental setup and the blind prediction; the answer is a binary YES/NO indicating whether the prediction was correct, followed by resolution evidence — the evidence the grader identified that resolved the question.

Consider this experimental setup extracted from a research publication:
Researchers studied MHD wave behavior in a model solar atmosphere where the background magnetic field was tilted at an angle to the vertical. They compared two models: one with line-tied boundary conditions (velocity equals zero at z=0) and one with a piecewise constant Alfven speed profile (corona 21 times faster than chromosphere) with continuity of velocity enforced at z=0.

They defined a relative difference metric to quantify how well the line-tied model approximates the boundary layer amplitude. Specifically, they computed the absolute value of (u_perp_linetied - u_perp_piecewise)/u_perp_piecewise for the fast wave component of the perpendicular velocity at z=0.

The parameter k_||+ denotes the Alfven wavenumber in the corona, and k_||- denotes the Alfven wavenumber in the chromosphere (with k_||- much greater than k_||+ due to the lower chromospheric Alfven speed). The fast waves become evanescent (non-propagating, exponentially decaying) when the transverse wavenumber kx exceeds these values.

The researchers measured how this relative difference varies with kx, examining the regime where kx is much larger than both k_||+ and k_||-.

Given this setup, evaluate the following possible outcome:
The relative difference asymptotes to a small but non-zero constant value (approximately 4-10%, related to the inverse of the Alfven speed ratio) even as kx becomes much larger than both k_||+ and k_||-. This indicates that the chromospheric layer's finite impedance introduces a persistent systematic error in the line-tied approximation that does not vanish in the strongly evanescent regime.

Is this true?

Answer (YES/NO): NO